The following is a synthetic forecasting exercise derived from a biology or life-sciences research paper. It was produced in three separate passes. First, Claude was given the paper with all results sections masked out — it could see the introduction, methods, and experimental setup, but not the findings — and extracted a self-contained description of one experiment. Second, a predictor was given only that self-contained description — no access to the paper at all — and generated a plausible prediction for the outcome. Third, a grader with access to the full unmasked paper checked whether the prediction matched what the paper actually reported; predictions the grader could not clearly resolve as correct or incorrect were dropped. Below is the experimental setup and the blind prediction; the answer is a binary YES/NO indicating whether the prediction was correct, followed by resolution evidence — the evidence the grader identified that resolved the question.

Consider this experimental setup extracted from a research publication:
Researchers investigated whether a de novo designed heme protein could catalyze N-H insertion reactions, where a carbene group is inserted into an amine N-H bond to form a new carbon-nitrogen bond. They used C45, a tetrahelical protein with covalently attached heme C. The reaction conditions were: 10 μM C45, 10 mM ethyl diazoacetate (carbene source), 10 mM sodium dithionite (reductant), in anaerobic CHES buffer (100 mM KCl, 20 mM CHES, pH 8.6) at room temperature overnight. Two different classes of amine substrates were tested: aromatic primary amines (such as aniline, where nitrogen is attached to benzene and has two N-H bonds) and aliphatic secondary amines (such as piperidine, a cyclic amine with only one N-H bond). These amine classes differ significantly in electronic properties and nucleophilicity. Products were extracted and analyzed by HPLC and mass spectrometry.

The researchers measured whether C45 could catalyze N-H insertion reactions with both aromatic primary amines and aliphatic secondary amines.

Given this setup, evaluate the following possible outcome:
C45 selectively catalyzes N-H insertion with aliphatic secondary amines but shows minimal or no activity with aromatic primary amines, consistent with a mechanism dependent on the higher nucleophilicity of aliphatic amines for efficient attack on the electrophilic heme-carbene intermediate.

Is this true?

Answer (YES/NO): NO